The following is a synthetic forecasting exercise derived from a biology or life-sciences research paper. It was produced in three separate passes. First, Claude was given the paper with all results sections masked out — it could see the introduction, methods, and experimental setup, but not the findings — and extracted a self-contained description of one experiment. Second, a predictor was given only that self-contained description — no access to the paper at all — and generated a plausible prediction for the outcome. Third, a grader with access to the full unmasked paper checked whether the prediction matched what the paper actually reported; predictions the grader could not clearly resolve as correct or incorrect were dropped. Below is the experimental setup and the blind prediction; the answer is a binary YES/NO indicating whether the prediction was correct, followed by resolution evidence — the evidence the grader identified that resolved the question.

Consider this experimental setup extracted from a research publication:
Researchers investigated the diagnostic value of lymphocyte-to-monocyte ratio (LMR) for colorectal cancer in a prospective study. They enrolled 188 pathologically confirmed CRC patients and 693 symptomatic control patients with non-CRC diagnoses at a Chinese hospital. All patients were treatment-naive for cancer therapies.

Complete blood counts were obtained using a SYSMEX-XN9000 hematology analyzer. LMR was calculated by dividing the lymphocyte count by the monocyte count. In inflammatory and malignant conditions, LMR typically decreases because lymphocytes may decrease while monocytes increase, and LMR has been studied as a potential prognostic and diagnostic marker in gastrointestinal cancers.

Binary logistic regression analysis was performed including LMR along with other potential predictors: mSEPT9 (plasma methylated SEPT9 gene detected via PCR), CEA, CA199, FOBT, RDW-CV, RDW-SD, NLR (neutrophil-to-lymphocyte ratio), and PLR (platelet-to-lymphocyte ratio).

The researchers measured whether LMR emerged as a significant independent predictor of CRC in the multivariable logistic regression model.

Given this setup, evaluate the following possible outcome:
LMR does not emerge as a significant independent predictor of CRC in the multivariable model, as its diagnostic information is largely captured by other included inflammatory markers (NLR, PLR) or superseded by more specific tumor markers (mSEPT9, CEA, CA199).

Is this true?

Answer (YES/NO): YES